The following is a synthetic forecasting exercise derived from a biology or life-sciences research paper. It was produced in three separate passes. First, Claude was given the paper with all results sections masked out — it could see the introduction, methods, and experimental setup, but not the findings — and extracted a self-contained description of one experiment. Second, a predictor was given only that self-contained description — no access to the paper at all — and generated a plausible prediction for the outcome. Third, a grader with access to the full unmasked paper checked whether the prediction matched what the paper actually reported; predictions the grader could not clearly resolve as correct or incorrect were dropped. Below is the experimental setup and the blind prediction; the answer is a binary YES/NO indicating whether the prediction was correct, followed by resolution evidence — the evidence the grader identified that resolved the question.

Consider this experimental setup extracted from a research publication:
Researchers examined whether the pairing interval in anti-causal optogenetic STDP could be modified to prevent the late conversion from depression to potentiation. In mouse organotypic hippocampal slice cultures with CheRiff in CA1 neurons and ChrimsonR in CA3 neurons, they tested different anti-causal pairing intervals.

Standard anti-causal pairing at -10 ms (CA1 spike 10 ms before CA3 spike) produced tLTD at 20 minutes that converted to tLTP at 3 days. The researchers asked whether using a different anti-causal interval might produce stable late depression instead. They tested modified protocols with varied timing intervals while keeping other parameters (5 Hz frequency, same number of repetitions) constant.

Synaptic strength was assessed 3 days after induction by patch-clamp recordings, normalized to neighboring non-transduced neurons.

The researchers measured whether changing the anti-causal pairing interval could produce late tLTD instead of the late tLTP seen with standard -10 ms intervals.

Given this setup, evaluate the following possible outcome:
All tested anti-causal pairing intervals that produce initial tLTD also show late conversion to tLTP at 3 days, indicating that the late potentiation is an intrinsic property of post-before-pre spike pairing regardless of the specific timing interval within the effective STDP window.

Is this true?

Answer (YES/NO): YES